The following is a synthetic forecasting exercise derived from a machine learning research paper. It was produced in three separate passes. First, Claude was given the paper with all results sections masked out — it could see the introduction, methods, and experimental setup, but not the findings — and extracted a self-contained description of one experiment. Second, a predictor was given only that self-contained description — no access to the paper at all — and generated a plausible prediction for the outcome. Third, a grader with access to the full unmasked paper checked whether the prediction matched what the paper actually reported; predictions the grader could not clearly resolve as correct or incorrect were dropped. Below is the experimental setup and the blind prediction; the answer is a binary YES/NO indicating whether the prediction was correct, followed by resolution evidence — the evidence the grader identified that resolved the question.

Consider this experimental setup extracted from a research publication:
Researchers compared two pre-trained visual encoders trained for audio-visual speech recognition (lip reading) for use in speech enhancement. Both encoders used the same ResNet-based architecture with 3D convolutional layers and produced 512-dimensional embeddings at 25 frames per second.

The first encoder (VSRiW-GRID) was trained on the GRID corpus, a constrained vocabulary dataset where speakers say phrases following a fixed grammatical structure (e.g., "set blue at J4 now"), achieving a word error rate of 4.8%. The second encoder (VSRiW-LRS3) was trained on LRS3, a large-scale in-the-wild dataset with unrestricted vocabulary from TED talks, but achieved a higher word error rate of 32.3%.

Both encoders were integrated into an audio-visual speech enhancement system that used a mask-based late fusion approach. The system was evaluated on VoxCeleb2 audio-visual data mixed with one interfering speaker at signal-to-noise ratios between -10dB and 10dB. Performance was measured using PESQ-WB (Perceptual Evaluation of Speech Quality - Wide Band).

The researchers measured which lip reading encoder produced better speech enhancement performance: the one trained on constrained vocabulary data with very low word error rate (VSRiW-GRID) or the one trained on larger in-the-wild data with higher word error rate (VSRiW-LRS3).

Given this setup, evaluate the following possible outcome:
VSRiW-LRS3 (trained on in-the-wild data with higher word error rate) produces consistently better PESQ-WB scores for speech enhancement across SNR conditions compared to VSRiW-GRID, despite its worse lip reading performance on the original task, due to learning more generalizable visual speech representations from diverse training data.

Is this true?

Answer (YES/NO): NO